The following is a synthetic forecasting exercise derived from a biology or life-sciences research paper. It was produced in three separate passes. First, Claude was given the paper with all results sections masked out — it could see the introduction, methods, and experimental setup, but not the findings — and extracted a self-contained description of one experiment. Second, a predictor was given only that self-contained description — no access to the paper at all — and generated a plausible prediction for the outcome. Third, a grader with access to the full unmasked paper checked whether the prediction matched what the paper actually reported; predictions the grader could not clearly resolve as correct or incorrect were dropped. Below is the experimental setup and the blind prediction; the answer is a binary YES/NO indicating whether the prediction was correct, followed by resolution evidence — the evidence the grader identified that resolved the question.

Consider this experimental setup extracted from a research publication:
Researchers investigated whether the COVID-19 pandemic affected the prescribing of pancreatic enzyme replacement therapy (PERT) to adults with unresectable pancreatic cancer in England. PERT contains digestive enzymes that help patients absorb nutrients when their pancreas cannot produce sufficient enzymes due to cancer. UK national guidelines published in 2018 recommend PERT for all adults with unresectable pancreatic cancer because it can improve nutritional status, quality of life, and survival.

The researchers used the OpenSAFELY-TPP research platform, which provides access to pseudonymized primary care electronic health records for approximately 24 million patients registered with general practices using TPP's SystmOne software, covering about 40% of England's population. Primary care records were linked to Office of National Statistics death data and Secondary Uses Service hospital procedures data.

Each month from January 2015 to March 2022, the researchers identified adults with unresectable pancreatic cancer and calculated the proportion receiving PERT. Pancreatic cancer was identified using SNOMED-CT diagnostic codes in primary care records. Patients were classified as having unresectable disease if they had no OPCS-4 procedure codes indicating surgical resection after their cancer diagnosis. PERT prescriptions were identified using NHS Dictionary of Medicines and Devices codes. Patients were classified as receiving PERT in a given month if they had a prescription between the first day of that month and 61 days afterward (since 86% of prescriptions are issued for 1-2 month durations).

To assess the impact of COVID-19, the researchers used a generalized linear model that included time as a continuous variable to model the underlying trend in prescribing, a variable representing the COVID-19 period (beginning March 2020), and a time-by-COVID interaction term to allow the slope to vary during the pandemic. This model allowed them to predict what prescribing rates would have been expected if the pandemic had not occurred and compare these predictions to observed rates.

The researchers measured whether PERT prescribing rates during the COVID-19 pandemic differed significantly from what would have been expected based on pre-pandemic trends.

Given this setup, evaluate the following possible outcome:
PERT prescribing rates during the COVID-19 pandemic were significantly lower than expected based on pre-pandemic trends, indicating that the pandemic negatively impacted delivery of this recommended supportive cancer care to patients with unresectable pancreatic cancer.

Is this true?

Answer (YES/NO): NO